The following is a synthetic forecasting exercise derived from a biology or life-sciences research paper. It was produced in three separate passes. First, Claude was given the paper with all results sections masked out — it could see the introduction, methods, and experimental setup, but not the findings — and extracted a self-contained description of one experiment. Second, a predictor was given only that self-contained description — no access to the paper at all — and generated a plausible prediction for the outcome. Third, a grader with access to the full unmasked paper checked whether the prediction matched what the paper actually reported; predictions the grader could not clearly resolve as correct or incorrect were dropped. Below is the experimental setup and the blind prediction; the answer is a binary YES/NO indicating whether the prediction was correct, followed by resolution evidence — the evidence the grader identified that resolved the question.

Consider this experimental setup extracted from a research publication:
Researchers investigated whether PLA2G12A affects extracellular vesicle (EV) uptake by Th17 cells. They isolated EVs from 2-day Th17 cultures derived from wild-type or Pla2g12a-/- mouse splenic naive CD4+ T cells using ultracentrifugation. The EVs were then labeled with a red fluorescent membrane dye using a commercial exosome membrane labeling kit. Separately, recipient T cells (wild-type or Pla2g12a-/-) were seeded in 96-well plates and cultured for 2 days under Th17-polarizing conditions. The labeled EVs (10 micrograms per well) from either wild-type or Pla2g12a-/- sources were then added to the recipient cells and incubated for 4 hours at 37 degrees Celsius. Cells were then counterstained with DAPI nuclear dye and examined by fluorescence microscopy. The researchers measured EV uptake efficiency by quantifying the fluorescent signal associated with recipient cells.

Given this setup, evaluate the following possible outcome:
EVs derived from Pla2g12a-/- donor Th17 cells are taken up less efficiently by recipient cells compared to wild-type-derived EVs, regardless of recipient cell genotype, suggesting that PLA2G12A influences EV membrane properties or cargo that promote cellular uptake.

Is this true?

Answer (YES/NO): YES